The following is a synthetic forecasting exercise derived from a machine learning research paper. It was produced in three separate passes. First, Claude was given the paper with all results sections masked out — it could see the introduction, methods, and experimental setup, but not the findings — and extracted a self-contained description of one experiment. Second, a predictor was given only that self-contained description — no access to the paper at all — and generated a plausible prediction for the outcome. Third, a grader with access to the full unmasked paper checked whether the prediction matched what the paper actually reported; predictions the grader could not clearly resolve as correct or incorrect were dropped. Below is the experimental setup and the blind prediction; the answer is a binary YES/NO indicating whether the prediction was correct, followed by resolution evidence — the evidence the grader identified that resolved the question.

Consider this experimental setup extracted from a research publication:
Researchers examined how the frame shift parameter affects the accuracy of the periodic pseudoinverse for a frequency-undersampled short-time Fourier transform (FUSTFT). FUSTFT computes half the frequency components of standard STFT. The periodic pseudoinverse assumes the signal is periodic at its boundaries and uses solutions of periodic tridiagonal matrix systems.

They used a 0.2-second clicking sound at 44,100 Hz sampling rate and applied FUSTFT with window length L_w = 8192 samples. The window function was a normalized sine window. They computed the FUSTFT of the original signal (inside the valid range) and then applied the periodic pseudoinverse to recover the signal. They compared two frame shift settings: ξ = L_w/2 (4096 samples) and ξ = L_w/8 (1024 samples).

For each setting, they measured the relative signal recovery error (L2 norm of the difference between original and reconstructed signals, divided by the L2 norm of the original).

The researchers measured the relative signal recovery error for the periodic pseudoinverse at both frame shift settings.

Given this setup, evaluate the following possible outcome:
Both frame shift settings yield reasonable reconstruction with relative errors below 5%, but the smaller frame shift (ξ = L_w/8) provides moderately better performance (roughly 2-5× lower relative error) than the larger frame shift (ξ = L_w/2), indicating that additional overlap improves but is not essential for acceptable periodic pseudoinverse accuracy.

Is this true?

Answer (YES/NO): NO